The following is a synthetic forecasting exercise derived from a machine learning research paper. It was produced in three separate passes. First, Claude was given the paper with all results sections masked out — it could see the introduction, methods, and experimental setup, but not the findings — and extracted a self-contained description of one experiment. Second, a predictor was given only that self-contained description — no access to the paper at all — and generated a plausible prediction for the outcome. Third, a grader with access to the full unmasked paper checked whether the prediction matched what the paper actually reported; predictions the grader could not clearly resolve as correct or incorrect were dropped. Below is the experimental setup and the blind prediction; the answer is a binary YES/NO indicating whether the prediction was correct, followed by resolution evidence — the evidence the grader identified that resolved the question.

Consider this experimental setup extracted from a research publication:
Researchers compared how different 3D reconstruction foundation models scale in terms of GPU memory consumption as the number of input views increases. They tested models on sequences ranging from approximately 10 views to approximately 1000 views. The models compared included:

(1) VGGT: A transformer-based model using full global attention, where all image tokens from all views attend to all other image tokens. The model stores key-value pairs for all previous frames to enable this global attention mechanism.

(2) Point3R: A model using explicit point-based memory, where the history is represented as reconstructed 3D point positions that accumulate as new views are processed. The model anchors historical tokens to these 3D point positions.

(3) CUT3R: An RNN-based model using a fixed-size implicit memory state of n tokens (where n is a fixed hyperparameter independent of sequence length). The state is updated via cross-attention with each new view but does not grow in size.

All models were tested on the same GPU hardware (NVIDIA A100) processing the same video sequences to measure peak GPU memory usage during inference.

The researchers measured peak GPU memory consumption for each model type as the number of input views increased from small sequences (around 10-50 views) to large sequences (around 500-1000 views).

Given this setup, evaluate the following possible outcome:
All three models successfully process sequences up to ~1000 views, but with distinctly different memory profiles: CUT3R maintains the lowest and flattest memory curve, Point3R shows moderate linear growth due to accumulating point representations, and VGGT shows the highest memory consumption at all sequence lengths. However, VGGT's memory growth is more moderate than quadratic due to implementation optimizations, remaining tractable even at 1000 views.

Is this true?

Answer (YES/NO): NO